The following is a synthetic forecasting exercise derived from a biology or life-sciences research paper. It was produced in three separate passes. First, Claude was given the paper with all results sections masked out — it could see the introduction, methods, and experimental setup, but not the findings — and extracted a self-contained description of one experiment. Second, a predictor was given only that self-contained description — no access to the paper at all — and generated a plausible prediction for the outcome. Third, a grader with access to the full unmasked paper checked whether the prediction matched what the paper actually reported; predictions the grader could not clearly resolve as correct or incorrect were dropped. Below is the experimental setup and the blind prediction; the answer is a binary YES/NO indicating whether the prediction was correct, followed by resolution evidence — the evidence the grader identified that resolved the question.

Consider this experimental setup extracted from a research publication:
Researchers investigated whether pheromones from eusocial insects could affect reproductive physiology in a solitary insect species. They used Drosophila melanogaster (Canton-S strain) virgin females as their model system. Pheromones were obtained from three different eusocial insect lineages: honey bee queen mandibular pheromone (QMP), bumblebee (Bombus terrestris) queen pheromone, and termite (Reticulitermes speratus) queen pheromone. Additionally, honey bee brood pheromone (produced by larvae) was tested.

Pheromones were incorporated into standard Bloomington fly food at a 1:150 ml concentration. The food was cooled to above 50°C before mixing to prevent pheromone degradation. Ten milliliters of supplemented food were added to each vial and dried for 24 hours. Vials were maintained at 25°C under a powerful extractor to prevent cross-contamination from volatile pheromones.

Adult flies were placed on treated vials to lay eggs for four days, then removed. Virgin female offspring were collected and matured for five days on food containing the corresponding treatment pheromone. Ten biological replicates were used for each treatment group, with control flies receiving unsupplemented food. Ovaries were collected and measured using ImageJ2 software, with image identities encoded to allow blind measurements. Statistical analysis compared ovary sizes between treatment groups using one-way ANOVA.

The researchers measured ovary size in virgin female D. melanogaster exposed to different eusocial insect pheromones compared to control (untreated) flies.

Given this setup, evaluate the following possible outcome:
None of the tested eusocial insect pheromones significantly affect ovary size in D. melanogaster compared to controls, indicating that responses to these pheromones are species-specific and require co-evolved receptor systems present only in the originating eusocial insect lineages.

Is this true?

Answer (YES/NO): NO